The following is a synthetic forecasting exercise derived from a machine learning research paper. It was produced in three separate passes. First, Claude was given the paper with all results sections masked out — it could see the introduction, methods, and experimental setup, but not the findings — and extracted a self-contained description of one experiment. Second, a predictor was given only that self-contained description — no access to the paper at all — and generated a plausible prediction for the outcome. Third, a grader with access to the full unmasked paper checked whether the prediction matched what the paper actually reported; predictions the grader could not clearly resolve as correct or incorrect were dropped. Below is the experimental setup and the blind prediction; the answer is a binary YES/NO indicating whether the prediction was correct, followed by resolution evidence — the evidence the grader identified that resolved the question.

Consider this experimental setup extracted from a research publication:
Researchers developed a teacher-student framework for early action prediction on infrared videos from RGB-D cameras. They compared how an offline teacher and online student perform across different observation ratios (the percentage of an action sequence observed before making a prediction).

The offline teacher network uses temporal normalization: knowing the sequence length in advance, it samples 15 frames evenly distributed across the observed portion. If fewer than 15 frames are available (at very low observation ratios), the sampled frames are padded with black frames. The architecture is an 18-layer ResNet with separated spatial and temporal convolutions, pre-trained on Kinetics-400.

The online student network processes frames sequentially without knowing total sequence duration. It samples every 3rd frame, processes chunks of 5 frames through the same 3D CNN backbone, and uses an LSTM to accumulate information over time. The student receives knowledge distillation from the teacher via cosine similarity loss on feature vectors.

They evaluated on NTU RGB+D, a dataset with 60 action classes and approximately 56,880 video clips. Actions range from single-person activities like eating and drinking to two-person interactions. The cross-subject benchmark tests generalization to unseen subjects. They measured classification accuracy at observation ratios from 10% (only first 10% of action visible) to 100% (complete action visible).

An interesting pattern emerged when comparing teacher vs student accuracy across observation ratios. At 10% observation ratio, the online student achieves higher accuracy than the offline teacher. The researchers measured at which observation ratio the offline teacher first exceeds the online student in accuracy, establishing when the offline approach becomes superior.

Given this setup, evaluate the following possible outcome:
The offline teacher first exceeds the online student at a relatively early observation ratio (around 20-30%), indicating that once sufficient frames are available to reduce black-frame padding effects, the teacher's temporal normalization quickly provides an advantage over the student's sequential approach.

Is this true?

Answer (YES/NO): YES